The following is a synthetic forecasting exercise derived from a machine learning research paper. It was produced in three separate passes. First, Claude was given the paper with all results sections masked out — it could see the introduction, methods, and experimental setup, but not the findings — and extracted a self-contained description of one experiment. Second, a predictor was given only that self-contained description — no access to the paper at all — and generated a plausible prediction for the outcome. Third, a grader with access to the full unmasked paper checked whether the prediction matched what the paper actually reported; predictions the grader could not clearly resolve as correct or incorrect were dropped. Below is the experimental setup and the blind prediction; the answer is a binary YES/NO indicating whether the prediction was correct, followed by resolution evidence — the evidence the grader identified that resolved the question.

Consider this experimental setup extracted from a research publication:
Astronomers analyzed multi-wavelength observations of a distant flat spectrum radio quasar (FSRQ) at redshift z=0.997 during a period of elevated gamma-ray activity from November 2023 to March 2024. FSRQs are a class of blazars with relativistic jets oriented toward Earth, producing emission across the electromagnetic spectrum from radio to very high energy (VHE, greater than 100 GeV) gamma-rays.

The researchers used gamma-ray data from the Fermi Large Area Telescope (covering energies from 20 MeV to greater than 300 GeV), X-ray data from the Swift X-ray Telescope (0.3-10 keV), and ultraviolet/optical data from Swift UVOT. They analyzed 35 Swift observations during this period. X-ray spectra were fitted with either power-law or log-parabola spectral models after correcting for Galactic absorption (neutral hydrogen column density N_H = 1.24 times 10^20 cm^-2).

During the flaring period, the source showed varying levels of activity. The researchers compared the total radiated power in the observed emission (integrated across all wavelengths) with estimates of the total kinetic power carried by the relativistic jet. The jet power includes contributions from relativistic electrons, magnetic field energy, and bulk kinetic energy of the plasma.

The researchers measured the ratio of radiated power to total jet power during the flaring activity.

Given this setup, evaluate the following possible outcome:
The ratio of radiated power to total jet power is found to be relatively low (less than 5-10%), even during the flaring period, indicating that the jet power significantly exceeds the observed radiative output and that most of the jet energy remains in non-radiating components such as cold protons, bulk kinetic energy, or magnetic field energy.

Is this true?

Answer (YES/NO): YES